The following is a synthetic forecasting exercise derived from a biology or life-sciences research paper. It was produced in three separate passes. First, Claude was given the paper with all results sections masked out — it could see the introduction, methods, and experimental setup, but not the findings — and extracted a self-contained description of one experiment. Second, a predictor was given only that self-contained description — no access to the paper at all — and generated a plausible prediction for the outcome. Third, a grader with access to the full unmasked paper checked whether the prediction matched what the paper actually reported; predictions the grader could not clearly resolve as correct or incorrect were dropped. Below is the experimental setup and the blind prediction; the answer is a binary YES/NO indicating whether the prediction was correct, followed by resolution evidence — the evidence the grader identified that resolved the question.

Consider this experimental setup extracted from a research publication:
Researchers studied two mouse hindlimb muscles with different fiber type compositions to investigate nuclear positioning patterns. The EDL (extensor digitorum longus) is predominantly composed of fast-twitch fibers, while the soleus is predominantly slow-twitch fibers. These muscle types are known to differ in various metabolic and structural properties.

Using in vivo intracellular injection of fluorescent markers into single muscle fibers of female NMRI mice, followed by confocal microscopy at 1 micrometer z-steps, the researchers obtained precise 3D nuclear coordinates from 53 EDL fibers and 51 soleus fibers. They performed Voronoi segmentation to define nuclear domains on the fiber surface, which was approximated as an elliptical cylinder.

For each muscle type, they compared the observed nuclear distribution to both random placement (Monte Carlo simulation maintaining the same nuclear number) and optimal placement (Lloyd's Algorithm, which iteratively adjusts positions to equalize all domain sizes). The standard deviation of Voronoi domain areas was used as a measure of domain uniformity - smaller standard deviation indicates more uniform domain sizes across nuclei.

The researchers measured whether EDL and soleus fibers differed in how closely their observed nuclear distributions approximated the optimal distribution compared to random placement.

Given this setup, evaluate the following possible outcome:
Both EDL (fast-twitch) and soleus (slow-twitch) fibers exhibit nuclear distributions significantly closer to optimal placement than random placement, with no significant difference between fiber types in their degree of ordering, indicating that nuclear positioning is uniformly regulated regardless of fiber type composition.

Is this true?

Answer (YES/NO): NO